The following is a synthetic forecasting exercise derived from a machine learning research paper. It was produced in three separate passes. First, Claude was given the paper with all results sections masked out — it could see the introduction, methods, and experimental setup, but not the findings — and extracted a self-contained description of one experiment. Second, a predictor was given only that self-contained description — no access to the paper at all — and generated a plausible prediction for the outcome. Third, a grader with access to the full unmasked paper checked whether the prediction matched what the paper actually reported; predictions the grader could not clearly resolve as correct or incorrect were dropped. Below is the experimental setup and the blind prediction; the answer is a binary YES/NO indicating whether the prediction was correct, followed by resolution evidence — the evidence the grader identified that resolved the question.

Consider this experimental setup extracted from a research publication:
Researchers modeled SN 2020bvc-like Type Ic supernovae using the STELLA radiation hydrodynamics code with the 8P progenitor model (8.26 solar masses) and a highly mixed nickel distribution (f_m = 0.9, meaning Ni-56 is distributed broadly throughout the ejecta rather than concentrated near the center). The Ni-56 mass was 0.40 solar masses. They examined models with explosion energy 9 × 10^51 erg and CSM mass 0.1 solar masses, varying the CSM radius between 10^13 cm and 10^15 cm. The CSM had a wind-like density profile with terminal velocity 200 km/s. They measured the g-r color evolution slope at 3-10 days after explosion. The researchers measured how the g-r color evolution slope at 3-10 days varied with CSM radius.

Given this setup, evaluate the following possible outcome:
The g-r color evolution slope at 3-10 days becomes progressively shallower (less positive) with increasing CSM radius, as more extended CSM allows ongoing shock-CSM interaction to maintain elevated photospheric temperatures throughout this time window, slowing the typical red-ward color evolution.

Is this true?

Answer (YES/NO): NO